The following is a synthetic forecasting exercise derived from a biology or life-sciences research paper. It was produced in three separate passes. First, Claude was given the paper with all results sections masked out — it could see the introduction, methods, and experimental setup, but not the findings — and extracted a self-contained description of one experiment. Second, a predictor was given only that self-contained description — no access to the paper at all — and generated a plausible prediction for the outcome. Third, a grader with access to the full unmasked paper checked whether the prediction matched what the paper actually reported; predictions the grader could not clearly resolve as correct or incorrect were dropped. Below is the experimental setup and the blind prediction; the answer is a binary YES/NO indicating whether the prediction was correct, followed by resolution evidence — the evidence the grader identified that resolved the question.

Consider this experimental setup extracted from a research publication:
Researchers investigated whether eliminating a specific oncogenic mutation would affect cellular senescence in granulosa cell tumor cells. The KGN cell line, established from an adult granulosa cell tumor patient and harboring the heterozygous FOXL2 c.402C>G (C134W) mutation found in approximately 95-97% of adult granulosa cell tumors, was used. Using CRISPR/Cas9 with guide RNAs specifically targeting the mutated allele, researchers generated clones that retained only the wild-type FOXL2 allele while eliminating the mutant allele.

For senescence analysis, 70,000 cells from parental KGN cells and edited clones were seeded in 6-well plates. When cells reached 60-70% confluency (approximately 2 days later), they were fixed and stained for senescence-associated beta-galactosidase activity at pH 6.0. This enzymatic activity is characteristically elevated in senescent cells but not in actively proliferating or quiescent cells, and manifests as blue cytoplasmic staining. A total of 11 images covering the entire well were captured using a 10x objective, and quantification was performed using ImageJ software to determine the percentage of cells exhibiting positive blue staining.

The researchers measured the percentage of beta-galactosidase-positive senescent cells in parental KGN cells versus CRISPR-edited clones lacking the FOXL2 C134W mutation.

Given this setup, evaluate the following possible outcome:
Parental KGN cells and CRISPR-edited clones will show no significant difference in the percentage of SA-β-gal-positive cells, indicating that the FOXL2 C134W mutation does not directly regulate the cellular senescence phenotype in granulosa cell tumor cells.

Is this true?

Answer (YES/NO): NO